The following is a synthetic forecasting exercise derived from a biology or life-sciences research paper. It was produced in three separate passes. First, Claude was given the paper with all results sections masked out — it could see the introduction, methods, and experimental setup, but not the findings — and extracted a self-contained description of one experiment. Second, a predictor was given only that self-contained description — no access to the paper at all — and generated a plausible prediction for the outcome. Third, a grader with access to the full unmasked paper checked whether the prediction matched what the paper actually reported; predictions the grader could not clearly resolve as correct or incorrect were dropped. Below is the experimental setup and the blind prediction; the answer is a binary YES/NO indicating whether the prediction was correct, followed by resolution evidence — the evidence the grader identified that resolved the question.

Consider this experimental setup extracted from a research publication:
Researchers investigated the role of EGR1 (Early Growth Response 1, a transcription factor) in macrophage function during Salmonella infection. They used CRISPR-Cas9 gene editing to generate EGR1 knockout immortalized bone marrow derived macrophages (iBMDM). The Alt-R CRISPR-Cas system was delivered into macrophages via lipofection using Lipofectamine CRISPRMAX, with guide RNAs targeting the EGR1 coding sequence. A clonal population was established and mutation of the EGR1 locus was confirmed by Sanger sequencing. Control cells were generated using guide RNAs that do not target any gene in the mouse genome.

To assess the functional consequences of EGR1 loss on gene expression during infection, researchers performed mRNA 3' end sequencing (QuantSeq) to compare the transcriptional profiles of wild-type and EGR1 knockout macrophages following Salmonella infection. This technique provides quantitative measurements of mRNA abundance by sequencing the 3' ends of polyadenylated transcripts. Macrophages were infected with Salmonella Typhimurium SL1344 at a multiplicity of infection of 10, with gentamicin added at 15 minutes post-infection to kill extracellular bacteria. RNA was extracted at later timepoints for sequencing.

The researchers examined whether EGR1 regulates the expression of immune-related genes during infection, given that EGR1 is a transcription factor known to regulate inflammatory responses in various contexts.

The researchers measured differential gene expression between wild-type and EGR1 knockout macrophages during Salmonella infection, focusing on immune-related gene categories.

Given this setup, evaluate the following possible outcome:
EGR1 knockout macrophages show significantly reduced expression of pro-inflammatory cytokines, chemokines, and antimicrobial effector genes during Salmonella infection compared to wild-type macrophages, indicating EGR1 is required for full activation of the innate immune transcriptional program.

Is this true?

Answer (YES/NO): NO